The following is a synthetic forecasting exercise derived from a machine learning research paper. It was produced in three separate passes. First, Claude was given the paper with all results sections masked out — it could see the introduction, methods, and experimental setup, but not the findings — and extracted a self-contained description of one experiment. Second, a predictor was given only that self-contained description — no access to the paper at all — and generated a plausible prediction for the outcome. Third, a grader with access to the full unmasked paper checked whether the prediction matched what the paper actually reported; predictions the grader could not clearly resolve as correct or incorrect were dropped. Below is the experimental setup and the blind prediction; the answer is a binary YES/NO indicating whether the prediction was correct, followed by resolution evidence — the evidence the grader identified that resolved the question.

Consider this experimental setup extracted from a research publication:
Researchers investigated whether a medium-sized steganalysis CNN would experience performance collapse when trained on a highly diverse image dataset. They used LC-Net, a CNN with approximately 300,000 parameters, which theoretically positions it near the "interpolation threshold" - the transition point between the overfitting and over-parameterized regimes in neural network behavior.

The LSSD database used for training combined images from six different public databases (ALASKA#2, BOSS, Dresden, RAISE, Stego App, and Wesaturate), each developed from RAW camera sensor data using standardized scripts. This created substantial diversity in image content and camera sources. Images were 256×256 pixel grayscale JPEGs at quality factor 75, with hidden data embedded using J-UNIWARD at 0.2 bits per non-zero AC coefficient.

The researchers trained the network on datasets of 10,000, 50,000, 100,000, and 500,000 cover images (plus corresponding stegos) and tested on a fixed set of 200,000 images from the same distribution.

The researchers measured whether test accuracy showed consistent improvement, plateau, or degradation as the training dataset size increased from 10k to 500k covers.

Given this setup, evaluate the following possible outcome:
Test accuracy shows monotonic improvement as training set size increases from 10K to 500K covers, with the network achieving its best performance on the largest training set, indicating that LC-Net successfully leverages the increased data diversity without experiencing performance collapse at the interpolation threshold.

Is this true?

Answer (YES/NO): YES